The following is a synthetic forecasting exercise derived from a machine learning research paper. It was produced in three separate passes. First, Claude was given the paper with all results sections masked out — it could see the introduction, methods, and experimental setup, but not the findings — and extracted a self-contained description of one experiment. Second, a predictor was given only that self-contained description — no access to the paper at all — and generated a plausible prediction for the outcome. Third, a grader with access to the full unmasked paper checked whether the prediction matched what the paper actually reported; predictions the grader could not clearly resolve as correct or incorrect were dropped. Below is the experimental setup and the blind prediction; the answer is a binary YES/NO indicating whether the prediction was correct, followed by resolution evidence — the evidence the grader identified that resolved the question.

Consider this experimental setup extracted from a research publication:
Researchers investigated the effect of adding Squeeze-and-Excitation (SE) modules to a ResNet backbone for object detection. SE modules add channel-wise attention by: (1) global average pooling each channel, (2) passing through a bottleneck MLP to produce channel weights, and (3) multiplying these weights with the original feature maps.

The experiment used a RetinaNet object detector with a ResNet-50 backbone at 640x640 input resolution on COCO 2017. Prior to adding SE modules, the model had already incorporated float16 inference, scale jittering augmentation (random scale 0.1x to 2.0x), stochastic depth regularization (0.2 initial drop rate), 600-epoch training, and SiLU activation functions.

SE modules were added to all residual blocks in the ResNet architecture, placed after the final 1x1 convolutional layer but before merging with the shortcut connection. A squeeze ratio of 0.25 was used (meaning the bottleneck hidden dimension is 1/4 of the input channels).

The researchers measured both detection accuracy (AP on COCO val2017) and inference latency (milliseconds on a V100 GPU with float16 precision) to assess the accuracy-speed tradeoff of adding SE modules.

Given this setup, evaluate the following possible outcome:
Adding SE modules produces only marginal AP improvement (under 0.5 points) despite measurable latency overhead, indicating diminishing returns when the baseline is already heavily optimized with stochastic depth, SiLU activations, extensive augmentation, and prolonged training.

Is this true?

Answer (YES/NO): NO